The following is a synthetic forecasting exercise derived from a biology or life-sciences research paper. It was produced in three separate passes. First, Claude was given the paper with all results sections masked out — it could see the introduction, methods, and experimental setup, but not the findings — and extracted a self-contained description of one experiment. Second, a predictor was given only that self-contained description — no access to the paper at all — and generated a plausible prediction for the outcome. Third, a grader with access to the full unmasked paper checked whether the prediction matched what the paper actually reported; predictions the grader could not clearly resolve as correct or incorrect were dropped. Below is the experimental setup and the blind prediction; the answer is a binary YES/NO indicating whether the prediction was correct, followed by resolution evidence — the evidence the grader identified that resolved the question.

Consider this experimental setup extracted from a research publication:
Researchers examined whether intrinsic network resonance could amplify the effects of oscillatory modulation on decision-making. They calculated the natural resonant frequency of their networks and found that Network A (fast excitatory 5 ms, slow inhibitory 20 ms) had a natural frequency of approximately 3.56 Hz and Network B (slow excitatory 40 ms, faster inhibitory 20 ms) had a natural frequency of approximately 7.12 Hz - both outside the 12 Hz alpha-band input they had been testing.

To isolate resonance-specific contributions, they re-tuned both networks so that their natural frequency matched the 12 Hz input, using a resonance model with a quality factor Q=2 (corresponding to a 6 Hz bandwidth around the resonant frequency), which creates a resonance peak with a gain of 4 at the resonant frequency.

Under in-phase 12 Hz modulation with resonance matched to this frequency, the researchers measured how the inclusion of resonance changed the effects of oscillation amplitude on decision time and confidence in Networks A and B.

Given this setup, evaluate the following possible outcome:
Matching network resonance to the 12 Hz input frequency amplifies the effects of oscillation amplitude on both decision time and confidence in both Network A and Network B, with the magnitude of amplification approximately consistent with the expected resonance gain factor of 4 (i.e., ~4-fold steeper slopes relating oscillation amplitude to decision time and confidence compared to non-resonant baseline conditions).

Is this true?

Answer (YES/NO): NO